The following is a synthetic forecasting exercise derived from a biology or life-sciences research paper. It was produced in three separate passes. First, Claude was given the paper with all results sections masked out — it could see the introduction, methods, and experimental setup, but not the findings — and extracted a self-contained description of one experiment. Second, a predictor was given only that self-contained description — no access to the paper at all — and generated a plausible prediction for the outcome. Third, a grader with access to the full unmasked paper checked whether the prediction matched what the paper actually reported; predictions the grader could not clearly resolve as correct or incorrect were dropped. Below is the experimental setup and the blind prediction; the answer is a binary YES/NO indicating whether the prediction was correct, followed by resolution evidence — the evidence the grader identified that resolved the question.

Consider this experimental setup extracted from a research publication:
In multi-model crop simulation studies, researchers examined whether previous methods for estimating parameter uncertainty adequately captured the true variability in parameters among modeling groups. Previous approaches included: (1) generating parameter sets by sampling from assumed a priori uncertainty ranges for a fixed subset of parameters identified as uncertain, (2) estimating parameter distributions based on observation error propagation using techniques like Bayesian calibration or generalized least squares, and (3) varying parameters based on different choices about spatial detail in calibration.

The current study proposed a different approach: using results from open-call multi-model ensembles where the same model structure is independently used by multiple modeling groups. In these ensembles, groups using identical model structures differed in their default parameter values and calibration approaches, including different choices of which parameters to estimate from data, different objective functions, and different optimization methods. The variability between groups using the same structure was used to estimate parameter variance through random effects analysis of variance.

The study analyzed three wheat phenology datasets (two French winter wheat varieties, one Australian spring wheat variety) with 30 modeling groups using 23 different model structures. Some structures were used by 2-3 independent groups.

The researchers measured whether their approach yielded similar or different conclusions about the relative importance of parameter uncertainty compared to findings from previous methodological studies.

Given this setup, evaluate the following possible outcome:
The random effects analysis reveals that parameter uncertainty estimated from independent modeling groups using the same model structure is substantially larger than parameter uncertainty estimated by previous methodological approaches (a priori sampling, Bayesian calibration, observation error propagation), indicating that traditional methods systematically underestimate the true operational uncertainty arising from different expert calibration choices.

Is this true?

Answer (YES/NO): YES